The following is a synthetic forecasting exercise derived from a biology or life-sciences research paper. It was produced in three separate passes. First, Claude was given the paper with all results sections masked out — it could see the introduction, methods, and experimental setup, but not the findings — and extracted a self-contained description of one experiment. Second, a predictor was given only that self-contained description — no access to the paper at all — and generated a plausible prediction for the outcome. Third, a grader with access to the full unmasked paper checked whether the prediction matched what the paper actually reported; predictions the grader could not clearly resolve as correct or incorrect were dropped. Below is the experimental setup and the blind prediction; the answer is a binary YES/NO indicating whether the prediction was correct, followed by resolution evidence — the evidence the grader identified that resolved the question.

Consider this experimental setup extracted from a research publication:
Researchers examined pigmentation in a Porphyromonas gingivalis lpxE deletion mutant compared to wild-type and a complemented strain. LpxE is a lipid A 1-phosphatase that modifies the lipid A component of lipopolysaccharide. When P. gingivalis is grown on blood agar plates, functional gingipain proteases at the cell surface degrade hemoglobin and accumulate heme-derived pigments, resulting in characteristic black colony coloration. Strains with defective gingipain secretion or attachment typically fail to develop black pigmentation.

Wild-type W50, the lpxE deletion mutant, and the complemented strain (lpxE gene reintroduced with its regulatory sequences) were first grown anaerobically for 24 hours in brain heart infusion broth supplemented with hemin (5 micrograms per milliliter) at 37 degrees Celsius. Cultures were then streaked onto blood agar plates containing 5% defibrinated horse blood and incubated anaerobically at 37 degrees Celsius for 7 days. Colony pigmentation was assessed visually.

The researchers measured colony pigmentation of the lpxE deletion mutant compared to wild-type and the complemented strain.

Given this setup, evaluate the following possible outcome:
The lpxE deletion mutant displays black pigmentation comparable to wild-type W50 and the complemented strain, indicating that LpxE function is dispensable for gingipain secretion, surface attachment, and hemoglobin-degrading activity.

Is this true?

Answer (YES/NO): NO